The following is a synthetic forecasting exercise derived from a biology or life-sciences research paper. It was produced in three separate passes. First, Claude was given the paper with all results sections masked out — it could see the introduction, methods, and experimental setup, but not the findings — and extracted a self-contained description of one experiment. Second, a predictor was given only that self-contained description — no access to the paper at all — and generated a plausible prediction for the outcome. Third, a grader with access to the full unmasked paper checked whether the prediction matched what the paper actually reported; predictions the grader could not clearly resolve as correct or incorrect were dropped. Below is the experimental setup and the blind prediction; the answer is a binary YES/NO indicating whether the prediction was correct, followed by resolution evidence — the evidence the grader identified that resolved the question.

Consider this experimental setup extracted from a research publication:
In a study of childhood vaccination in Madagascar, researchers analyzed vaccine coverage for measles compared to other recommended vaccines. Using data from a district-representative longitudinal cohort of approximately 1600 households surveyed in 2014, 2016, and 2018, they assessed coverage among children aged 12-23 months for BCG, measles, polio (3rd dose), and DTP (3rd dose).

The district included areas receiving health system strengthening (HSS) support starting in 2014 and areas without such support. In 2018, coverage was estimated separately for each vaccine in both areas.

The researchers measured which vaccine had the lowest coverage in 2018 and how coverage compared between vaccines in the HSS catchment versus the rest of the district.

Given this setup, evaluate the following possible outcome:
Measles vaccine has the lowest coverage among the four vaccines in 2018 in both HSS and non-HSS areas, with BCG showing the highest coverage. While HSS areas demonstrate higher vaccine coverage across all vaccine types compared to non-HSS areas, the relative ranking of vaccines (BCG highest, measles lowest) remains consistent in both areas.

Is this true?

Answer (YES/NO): YES